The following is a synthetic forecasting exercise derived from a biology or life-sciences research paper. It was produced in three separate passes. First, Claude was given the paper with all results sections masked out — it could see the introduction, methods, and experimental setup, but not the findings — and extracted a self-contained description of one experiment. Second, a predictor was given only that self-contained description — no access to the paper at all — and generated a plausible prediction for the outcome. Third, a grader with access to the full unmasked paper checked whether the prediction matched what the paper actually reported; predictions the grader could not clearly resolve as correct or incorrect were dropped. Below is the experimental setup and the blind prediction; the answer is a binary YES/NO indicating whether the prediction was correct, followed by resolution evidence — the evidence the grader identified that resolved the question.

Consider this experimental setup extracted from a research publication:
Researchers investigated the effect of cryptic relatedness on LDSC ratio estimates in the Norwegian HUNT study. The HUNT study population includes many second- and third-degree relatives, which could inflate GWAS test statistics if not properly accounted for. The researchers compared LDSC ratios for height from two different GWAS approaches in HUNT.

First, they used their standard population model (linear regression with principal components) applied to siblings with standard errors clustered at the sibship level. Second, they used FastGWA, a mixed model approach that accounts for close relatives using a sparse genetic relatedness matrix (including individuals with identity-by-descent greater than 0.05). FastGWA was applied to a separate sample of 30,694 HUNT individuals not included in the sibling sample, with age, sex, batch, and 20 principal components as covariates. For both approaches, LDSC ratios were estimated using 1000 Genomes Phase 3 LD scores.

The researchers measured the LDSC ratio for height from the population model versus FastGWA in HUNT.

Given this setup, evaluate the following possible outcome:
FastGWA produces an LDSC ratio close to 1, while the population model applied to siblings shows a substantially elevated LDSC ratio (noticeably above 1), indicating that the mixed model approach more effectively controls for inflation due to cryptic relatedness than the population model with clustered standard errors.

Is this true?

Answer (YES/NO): NO